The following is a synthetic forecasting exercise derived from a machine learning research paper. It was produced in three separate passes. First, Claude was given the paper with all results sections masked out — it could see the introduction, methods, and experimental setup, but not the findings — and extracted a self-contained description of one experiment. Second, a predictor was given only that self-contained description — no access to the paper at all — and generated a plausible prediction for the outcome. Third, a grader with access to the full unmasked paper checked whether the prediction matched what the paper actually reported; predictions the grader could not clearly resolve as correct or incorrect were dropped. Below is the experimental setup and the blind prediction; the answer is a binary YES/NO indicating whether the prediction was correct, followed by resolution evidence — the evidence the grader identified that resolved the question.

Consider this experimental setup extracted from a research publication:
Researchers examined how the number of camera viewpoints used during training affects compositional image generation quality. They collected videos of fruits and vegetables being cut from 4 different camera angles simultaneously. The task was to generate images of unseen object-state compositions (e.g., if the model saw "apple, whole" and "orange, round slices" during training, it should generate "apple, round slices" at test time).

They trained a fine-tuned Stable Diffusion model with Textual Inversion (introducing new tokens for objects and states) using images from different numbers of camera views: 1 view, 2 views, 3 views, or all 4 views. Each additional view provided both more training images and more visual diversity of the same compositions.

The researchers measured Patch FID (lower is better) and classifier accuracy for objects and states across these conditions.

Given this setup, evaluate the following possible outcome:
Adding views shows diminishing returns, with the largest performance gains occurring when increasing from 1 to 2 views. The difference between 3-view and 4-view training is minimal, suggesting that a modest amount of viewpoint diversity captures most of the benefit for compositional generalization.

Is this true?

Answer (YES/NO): NO